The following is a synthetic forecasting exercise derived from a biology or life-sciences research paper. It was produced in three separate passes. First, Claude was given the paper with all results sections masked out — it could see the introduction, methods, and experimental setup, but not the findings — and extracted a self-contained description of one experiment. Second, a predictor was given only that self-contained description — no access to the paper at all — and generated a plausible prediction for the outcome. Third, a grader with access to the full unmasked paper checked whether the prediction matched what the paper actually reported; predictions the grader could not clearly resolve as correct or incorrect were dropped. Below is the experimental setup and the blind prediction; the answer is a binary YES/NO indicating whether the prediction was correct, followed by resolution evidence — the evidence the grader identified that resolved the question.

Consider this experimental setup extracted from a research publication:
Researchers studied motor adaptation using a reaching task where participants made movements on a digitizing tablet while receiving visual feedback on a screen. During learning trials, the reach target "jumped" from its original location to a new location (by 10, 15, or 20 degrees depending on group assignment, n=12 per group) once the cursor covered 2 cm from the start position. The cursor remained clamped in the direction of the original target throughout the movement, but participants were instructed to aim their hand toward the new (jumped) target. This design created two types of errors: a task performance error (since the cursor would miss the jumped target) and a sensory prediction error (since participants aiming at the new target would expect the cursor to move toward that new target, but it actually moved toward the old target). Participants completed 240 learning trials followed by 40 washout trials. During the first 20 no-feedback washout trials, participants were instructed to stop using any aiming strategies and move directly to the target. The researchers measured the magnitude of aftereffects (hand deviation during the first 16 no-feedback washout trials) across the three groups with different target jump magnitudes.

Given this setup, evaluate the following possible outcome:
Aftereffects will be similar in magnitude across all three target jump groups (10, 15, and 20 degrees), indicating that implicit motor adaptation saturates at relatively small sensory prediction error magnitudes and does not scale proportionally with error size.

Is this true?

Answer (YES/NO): YES